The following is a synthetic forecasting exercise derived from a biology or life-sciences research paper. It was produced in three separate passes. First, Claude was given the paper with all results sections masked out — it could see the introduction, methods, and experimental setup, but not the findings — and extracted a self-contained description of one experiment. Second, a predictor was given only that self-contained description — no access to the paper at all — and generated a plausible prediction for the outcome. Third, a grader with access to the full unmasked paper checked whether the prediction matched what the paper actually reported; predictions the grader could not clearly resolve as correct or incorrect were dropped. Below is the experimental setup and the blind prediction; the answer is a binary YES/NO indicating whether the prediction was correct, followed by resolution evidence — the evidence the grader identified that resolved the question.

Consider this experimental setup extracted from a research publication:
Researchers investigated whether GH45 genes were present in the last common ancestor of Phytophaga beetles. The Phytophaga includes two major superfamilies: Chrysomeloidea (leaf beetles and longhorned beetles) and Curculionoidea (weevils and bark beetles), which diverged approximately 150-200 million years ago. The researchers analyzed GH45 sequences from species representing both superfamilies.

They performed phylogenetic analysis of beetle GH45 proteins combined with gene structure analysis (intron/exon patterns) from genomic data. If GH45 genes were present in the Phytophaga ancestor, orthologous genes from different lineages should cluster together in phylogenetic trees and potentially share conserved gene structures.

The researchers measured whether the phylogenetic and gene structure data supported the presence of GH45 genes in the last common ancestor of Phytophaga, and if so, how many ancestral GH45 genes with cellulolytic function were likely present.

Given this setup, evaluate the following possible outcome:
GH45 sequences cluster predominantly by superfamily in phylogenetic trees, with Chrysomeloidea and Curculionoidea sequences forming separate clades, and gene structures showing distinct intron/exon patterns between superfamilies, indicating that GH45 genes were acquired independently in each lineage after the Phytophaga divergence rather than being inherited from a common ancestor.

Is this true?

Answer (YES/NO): NO